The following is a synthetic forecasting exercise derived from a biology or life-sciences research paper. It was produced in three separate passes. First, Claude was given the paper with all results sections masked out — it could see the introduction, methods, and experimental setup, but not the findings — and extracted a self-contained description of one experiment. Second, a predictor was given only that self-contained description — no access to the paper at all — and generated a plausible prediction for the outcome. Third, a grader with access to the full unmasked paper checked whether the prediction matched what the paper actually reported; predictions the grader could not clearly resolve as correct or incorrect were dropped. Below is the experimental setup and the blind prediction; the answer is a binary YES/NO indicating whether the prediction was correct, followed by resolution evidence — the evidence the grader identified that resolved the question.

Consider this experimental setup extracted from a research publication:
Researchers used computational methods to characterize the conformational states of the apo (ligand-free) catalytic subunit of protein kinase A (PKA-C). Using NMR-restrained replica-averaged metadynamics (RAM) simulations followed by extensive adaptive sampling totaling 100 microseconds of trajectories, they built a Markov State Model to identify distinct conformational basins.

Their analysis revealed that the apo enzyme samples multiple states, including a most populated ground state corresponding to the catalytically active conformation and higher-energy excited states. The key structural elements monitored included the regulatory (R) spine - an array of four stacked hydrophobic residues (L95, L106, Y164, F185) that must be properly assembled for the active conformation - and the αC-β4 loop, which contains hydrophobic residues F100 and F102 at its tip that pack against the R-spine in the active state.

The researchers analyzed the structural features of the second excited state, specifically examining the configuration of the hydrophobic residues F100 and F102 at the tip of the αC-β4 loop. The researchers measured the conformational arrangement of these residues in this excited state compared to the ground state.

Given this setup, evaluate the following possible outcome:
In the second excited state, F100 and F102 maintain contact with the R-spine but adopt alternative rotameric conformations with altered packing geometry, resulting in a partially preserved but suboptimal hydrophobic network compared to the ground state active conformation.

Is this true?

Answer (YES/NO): NO